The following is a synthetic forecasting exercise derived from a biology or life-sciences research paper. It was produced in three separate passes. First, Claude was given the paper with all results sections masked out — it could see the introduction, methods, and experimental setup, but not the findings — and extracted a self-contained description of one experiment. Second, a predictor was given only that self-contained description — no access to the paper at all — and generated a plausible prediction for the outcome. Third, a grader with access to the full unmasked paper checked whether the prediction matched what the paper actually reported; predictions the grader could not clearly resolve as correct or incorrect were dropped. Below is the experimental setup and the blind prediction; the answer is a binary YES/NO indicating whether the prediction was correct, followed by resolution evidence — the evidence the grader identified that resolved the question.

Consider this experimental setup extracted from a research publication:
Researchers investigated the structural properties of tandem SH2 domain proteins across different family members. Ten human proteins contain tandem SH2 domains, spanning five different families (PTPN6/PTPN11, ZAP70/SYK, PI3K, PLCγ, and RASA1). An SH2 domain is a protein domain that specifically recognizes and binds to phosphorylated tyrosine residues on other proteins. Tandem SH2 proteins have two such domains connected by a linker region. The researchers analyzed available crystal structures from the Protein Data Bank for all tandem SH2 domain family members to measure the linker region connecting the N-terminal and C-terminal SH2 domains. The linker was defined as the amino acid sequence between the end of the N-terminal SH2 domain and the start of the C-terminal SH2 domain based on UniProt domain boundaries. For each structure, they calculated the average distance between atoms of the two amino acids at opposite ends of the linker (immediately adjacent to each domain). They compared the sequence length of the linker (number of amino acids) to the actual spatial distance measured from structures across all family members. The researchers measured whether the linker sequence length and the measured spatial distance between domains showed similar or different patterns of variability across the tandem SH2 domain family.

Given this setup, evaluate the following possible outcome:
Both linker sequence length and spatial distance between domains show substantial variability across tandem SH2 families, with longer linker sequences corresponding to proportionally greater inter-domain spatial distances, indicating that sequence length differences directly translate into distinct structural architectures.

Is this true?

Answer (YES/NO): NO